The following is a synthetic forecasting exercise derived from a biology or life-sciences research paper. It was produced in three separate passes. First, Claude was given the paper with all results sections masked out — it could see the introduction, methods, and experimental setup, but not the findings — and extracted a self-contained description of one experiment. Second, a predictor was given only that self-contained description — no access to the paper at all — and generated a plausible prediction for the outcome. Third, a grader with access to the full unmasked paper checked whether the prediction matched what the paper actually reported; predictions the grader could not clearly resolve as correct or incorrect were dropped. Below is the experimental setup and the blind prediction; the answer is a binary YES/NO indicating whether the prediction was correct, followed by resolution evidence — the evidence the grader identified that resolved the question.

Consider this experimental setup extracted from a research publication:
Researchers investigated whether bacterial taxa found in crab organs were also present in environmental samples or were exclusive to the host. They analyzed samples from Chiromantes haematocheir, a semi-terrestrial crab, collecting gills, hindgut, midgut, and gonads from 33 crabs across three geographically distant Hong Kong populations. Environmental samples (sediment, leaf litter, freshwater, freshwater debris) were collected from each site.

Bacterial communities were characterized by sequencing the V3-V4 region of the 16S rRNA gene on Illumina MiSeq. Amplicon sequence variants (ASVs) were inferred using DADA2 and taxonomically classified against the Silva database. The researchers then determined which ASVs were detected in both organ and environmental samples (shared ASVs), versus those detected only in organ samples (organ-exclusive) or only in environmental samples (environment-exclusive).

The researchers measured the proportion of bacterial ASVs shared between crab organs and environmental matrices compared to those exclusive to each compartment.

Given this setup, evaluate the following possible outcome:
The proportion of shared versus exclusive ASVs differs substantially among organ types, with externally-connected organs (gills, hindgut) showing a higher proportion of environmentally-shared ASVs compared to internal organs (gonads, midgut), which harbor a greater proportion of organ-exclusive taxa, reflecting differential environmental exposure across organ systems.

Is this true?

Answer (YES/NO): NO